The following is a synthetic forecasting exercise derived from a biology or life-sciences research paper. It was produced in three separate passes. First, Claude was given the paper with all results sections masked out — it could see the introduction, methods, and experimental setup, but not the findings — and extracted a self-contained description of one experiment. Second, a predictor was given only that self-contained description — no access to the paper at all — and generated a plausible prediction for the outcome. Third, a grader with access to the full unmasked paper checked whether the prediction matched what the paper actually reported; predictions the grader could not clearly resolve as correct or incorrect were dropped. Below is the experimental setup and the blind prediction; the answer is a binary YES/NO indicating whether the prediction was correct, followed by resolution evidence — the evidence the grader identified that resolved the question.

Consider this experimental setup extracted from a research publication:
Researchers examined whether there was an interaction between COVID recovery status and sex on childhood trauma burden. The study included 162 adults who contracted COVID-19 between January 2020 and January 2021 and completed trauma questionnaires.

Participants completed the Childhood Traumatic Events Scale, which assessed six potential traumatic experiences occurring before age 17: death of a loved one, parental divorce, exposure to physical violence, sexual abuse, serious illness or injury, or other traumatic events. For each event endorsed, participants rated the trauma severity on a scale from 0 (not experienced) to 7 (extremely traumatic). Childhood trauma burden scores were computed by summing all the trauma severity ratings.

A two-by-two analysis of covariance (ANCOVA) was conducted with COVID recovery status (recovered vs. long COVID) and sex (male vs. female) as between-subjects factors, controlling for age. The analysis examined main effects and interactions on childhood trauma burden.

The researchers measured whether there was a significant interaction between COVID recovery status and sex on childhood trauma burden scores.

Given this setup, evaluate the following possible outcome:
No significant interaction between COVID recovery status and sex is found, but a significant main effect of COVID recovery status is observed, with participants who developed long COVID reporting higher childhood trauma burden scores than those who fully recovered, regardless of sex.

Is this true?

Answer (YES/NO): YES